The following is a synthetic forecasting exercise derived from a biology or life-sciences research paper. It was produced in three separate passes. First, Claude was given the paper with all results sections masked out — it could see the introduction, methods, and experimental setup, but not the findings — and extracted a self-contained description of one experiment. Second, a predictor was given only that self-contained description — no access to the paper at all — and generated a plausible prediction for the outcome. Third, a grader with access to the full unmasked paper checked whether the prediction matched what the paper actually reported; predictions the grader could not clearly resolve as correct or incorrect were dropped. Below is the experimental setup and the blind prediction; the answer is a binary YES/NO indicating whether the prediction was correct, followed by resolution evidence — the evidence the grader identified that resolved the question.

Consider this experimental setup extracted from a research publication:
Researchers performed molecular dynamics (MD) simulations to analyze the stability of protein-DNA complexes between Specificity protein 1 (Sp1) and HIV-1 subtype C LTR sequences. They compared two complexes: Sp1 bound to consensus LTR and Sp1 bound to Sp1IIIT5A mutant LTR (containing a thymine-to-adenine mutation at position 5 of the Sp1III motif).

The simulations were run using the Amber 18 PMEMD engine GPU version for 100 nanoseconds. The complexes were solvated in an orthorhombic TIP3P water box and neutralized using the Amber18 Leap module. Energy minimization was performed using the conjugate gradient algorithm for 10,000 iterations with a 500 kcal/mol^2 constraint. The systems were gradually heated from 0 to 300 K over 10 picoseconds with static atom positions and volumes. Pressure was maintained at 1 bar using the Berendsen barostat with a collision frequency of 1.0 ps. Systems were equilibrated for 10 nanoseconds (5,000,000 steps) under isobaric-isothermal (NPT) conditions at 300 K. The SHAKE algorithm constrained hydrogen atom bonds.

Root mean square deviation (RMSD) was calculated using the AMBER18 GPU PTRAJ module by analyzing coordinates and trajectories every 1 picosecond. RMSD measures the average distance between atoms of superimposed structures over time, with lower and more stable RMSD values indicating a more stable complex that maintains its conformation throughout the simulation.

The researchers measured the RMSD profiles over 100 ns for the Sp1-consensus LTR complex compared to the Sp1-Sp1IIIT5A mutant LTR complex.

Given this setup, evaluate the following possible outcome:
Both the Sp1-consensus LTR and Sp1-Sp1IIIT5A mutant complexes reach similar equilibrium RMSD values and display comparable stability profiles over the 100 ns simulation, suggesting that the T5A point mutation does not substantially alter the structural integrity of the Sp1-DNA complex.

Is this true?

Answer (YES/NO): NO